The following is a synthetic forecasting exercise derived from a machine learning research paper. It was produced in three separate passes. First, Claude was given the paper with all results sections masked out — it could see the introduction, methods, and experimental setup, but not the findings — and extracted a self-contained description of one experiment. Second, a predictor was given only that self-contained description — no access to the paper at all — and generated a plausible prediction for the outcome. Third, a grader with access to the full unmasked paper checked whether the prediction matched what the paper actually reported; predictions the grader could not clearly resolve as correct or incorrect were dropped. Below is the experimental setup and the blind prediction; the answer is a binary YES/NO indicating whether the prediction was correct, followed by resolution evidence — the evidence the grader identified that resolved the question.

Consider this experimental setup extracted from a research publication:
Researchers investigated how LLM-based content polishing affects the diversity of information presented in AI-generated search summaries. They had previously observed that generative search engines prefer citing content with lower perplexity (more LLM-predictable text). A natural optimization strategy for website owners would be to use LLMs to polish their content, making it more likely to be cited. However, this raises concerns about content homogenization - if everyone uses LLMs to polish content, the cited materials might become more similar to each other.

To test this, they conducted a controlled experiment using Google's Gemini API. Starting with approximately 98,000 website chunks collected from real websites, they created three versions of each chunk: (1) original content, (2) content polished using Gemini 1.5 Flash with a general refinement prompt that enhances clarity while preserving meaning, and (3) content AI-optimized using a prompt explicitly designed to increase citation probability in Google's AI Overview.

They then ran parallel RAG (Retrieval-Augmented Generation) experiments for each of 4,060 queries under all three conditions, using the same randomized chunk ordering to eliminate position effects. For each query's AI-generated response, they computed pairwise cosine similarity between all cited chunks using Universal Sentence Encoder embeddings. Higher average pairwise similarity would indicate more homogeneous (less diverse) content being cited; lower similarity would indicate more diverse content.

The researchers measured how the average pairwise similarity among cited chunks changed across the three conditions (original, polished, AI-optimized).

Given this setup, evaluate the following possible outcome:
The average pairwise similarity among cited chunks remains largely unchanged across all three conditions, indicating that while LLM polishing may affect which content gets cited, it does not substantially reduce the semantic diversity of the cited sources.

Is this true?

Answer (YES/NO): NO